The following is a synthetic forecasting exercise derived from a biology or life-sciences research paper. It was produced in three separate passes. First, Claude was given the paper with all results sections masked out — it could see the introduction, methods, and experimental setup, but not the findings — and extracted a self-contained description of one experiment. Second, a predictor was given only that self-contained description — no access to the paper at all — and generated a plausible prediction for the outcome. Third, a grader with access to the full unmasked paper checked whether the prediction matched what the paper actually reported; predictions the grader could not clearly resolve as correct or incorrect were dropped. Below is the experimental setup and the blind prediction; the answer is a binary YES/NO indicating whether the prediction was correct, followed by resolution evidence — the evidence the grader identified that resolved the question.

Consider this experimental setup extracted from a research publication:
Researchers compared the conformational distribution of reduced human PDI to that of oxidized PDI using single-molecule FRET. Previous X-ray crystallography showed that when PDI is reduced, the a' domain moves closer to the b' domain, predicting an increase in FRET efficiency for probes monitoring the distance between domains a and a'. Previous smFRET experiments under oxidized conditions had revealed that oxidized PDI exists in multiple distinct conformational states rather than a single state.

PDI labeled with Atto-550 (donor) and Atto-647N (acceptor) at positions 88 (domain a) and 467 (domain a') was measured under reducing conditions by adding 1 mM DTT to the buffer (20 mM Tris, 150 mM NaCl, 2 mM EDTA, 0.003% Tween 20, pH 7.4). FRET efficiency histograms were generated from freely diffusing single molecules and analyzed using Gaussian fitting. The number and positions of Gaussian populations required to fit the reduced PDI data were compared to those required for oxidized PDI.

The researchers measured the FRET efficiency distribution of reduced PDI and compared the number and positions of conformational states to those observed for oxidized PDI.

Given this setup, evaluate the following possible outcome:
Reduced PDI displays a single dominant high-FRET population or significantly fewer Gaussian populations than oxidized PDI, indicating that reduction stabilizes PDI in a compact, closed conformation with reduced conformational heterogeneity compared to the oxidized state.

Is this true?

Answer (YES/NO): NO